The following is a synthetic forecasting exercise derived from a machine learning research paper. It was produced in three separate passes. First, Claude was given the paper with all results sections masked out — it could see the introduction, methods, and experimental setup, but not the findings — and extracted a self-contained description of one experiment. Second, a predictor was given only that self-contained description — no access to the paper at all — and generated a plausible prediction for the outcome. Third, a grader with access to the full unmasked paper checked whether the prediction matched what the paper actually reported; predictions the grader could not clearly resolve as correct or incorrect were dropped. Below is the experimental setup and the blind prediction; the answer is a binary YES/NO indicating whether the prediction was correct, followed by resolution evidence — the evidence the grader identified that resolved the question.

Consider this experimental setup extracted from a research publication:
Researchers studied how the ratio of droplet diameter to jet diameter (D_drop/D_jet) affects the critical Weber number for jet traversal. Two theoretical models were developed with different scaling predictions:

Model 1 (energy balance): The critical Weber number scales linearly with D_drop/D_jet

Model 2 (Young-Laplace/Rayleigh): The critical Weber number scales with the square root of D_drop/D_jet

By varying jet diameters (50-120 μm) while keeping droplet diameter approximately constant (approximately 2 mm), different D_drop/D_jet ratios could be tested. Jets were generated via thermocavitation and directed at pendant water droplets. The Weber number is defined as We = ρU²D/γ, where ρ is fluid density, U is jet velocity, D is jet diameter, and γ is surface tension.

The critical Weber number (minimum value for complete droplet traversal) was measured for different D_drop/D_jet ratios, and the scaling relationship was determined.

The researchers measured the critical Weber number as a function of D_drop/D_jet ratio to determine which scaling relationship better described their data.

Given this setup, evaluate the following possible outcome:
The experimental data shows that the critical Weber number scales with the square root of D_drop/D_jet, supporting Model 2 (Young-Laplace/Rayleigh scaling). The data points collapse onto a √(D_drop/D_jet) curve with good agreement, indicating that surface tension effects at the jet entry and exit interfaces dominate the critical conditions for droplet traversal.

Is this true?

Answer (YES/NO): YES